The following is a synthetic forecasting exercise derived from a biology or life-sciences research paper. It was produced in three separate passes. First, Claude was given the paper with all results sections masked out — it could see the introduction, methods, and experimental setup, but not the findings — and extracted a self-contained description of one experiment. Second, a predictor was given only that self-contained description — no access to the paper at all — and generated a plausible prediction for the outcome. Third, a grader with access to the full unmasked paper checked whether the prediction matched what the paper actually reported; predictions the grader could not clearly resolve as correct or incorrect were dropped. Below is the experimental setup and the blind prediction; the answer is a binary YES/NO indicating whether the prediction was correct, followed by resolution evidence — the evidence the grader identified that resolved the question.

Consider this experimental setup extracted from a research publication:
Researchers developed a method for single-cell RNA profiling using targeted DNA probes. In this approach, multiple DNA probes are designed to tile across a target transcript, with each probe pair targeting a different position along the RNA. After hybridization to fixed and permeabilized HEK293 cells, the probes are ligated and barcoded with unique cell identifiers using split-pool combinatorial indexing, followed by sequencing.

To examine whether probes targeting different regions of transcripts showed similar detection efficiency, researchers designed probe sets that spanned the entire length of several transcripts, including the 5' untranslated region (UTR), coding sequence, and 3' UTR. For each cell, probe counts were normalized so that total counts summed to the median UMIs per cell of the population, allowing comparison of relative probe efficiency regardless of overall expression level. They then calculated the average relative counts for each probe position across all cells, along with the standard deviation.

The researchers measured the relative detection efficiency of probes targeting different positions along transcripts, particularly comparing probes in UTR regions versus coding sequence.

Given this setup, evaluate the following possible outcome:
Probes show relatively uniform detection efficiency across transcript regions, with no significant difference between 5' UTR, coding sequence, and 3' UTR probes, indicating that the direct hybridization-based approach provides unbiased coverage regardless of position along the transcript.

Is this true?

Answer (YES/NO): NO